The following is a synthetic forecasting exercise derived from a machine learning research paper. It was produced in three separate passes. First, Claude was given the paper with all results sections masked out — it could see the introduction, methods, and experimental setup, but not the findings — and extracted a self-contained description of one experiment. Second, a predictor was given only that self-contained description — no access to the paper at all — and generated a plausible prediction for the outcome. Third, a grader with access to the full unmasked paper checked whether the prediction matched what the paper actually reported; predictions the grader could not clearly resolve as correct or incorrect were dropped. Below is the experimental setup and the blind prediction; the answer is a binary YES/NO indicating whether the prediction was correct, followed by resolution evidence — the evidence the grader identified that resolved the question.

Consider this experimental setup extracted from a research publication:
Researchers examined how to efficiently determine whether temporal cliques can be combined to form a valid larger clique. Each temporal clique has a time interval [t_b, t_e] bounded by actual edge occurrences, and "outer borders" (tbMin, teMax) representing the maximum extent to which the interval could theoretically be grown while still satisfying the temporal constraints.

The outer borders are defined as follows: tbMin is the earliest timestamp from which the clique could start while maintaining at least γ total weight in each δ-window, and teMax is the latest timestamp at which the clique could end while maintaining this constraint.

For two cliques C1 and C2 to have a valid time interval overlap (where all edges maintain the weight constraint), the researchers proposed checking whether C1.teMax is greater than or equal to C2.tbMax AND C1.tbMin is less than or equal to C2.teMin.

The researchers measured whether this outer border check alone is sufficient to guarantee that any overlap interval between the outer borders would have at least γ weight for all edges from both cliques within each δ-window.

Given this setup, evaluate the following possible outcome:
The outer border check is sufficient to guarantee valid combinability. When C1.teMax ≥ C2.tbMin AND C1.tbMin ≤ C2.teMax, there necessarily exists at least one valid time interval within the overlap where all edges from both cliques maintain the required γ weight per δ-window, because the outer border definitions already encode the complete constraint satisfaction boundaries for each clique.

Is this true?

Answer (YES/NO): NO